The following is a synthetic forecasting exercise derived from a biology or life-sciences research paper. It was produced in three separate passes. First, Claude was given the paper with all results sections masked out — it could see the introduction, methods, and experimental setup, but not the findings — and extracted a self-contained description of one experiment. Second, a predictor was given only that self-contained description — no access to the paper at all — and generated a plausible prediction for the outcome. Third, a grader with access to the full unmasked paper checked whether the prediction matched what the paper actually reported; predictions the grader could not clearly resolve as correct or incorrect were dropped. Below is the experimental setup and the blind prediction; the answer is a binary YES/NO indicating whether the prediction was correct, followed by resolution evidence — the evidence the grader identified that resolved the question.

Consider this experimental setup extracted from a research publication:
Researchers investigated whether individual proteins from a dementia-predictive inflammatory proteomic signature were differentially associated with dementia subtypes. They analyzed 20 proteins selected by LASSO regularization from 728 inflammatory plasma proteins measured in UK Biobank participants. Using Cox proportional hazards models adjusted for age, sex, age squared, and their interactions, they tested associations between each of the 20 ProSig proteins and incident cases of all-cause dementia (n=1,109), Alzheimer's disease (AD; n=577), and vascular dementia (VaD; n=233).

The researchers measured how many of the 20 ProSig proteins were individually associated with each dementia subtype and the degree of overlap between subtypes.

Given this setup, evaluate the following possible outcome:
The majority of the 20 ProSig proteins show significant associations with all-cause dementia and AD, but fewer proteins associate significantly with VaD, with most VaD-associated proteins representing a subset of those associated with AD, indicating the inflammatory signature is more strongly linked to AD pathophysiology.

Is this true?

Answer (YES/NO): YES